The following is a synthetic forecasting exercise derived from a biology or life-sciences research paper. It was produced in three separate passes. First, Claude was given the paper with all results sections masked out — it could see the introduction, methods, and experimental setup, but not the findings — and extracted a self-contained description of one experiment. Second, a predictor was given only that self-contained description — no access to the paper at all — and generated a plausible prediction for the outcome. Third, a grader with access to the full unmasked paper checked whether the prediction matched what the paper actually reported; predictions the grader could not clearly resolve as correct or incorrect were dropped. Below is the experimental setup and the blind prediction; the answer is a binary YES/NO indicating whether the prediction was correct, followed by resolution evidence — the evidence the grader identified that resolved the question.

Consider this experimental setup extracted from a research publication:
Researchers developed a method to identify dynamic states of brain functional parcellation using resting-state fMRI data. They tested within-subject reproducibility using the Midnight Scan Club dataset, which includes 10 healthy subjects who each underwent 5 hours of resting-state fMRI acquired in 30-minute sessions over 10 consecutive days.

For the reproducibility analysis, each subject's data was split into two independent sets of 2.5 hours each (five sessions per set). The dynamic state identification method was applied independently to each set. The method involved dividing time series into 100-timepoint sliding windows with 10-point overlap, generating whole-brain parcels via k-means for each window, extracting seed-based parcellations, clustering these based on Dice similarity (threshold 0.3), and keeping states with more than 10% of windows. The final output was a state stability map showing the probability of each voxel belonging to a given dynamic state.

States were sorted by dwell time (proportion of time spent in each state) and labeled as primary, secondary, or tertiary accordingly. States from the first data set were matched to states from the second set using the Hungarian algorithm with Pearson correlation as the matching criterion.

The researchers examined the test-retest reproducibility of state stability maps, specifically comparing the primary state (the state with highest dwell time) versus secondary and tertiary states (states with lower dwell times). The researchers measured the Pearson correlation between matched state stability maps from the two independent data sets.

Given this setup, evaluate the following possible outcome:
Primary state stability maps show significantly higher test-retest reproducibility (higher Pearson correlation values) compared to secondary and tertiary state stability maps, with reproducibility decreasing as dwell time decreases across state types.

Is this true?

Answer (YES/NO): NO